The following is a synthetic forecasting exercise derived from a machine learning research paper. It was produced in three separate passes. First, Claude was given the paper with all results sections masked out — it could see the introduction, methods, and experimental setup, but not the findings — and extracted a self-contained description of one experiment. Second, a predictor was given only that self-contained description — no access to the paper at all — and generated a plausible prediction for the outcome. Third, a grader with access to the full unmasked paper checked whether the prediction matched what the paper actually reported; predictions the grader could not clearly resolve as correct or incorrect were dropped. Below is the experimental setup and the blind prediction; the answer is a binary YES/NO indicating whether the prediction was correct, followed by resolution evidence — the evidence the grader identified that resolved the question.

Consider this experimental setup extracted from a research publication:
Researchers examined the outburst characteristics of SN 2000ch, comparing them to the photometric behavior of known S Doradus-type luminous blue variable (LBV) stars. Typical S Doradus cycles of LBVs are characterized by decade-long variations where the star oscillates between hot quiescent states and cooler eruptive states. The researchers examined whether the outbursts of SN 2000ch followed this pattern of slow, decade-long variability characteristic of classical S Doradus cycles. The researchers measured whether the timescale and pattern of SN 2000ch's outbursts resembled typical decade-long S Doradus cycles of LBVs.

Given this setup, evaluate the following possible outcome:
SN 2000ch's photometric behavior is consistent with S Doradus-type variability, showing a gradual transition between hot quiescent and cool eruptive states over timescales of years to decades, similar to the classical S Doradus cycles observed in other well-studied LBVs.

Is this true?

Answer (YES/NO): NO